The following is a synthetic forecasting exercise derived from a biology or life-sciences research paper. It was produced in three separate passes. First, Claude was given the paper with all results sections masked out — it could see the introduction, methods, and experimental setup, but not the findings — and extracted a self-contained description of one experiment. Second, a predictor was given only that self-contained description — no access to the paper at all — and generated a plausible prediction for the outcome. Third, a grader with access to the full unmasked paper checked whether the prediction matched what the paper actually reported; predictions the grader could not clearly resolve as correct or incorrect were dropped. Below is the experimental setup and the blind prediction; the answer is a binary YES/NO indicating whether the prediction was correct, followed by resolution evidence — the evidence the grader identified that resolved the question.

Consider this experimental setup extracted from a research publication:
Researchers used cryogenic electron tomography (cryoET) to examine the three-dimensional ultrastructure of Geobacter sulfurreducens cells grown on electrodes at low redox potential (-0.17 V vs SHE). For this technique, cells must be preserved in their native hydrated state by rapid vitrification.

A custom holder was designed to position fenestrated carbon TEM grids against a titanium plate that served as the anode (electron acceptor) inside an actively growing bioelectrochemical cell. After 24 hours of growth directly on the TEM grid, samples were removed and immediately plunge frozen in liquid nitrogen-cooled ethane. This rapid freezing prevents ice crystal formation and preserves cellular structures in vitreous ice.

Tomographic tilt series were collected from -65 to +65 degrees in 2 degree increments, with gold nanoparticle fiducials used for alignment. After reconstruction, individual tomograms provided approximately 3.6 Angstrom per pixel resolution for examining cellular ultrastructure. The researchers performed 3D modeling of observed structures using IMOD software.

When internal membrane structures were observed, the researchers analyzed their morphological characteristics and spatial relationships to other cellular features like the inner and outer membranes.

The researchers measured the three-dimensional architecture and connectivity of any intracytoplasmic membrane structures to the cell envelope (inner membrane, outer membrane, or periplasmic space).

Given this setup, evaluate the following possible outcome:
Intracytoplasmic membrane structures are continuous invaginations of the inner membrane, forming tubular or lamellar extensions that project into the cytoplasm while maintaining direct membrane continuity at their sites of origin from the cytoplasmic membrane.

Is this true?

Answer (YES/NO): YES